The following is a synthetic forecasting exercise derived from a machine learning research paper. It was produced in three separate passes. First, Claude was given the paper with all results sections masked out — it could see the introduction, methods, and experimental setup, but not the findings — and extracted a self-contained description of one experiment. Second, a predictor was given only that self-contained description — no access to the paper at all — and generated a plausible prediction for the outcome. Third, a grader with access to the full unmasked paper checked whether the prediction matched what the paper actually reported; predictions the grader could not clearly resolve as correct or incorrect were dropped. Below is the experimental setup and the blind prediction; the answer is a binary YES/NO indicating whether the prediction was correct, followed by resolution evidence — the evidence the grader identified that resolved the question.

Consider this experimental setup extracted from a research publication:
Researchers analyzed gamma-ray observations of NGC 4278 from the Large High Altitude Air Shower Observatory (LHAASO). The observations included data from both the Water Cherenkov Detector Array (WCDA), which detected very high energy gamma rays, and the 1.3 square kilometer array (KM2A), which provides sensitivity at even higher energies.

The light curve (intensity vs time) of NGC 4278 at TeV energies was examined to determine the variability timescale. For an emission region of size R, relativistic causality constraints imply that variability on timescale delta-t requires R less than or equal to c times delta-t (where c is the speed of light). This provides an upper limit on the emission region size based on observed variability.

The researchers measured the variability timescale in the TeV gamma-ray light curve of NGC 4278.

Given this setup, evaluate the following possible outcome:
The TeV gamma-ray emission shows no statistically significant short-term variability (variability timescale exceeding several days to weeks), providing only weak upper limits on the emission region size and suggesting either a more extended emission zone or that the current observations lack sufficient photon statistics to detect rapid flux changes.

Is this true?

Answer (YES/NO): YES